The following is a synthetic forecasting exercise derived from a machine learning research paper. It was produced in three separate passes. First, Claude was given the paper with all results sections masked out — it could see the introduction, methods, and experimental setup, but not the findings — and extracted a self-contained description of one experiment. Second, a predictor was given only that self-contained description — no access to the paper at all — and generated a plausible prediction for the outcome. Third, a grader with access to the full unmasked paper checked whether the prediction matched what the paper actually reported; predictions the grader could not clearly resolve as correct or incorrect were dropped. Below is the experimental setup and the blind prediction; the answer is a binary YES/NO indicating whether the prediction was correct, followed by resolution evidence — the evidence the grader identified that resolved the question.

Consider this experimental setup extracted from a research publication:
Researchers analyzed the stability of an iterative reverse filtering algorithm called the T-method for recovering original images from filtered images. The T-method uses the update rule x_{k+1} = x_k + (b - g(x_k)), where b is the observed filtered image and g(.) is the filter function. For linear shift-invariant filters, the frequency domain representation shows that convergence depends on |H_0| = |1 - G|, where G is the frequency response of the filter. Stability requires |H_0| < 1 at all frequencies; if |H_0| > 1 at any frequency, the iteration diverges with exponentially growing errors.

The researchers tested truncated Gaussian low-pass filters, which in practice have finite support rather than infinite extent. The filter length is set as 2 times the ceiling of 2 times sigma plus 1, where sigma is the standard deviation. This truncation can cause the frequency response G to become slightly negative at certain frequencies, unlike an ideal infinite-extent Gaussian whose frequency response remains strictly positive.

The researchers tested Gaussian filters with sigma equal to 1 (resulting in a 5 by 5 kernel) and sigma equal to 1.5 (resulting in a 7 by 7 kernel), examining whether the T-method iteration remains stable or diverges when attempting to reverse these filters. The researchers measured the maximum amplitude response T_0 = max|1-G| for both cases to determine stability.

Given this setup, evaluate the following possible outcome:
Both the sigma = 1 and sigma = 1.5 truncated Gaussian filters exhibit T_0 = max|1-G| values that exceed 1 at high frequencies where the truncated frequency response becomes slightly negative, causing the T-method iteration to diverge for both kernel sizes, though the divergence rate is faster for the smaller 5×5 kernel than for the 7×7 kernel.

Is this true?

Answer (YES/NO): NO